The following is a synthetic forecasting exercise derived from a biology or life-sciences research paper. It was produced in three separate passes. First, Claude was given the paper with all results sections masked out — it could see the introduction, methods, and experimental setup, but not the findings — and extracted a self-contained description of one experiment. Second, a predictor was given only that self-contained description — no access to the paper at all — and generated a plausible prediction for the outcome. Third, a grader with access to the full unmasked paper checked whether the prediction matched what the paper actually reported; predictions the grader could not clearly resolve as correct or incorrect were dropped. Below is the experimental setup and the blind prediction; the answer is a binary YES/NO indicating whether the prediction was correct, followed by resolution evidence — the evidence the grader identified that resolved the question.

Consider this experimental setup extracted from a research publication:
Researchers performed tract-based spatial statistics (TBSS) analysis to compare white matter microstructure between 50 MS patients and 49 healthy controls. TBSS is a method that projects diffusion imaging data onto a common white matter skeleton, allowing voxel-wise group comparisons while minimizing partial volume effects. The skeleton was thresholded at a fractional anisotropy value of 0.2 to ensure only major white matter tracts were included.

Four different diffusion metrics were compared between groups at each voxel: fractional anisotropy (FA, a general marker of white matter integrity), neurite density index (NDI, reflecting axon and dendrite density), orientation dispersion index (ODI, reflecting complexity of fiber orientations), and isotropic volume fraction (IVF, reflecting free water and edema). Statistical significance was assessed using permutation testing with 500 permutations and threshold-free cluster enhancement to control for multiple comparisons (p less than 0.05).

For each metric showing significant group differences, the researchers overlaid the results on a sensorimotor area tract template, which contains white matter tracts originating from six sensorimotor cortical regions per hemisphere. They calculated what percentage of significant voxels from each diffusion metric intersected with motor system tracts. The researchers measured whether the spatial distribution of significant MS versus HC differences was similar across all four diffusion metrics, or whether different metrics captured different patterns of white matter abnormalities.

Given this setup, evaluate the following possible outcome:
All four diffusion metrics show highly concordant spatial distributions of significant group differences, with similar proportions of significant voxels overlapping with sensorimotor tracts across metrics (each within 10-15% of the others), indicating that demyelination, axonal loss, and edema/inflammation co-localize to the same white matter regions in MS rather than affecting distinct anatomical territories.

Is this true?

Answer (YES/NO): NO